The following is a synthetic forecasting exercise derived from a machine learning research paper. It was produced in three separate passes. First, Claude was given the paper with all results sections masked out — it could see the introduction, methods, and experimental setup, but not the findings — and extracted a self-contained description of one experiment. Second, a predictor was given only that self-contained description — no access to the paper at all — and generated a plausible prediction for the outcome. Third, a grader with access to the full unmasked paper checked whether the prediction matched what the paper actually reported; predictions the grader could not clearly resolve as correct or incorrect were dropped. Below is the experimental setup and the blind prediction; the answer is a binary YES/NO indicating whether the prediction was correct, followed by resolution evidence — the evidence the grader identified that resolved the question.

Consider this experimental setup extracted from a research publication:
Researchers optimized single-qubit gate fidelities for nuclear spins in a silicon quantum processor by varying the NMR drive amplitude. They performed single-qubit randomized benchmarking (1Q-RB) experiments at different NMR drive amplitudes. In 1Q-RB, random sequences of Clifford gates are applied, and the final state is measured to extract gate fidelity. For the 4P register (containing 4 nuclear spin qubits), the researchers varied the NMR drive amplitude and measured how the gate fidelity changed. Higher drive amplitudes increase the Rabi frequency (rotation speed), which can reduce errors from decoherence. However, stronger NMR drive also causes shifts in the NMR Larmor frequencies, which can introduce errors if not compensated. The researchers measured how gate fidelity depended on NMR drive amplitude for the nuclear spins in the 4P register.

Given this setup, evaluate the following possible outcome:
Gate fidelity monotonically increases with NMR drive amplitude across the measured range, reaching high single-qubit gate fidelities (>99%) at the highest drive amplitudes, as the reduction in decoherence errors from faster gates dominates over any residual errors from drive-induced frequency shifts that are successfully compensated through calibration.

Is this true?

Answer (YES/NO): NO